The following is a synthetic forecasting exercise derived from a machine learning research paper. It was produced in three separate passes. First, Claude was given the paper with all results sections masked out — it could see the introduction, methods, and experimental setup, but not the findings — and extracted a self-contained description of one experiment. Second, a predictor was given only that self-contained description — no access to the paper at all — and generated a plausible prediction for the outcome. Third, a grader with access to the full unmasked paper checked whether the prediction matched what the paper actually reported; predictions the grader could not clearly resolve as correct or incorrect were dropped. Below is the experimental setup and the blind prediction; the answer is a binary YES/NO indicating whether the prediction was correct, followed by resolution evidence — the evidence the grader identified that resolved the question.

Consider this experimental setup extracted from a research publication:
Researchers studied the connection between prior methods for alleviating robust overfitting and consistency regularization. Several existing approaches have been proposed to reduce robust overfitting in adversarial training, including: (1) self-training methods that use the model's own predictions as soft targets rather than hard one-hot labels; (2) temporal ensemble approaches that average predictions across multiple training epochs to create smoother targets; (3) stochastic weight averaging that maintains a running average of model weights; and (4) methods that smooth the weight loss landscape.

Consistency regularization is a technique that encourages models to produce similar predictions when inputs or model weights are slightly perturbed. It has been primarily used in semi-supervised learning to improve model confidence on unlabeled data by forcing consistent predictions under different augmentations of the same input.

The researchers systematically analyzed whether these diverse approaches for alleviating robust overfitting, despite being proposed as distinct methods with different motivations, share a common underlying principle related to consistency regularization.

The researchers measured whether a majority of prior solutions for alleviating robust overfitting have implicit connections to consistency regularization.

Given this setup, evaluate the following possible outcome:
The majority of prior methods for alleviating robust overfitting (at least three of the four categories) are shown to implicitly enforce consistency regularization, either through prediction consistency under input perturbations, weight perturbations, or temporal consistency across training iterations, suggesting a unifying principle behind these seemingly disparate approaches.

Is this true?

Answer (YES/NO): YES